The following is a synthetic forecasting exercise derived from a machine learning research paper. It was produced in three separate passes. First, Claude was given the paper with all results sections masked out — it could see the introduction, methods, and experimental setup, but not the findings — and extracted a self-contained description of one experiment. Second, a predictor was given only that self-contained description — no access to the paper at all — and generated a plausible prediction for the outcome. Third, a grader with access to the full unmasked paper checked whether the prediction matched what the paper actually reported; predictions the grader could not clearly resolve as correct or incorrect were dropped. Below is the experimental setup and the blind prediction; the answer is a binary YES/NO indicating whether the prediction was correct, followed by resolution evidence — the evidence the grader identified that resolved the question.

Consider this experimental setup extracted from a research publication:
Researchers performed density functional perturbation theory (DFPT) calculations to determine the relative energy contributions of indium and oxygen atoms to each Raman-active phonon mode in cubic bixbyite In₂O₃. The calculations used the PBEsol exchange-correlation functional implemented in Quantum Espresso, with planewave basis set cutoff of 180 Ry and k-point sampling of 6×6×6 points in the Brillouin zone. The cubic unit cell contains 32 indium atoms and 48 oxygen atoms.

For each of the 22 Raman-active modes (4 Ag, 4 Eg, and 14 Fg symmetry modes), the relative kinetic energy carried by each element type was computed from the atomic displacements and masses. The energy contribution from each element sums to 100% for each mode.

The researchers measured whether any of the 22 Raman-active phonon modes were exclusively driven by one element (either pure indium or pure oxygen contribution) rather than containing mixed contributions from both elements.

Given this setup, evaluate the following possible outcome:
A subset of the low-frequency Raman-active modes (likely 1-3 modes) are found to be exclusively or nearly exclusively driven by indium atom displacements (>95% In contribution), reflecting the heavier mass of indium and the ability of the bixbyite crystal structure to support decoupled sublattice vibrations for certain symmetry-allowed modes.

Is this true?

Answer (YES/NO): NO